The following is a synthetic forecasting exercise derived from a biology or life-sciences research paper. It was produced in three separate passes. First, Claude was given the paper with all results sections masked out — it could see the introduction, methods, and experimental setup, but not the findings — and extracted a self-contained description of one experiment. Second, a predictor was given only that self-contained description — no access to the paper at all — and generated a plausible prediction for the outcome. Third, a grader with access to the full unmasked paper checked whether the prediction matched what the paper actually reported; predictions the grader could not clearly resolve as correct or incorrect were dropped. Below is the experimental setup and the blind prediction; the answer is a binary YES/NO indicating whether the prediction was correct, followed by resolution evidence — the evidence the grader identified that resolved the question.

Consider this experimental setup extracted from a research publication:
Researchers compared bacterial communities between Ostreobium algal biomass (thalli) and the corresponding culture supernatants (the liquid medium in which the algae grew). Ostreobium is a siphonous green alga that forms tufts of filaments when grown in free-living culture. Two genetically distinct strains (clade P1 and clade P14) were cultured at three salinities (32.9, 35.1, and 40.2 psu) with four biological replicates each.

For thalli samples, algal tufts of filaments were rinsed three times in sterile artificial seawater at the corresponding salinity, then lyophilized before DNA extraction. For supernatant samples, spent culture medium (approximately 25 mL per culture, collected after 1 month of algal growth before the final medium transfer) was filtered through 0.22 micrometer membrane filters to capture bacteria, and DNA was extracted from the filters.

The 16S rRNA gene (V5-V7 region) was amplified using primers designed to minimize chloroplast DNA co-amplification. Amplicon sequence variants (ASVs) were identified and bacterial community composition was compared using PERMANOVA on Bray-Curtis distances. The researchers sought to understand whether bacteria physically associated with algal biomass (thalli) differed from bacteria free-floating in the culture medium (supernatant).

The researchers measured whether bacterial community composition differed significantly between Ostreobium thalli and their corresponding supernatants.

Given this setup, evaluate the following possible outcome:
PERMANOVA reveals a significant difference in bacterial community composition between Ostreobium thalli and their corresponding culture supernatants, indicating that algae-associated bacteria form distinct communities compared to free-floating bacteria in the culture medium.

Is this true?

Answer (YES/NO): NO